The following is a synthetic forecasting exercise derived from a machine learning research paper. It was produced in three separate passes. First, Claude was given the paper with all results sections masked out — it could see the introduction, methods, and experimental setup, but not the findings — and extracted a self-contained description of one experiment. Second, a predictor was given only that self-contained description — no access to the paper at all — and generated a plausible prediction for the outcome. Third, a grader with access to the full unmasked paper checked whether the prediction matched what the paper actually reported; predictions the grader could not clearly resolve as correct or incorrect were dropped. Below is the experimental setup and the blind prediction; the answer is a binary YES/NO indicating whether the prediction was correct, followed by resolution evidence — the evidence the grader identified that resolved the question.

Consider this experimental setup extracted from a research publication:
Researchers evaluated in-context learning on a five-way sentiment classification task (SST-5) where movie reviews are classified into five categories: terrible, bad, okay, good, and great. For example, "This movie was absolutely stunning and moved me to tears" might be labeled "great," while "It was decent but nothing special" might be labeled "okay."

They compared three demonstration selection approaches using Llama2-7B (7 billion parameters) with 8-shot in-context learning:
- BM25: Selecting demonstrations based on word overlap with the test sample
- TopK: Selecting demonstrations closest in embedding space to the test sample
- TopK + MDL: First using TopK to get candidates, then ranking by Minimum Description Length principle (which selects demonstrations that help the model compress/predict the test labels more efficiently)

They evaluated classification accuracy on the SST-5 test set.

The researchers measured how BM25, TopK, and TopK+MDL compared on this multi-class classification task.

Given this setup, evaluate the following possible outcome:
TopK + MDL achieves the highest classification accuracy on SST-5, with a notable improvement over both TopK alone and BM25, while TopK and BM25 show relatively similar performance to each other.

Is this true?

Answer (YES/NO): NO